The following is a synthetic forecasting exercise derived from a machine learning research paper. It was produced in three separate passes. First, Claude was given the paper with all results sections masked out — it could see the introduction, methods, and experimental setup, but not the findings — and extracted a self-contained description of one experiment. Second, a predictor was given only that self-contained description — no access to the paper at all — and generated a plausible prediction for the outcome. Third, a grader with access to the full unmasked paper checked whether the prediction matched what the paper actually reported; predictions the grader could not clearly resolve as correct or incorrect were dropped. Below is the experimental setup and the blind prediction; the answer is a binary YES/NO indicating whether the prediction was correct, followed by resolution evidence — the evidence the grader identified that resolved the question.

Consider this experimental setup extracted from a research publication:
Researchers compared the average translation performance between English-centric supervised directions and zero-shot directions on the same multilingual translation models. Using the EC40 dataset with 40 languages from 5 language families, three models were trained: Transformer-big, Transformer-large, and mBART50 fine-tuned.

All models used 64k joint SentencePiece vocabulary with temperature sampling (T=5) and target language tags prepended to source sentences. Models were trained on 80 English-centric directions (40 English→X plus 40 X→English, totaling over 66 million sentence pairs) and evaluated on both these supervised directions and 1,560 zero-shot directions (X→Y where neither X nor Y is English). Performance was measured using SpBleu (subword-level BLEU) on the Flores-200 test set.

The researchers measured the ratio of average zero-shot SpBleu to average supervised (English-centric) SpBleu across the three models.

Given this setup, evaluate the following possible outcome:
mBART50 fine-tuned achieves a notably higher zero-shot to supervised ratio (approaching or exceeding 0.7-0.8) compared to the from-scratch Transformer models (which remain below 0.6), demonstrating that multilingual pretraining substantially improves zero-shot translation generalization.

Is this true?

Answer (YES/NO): NO